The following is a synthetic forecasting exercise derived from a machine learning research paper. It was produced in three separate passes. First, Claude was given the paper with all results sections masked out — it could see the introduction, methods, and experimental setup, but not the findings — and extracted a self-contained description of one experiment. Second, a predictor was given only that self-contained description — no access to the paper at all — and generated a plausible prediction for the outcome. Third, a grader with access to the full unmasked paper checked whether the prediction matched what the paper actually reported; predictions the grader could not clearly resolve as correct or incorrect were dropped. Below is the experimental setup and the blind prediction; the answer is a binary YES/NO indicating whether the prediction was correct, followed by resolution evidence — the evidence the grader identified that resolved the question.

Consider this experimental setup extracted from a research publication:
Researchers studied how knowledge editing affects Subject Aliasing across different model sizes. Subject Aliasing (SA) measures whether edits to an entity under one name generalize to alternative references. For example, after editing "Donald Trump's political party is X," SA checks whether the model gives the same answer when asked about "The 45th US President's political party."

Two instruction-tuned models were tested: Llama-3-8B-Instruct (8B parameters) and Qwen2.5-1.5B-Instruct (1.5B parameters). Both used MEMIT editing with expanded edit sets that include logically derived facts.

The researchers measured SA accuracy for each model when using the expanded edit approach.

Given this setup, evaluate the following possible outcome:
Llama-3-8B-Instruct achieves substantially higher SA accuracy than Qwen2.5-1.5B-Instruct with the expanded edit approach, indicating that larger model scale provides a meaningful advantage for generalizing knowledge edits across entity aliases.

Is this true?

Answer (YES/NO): YES